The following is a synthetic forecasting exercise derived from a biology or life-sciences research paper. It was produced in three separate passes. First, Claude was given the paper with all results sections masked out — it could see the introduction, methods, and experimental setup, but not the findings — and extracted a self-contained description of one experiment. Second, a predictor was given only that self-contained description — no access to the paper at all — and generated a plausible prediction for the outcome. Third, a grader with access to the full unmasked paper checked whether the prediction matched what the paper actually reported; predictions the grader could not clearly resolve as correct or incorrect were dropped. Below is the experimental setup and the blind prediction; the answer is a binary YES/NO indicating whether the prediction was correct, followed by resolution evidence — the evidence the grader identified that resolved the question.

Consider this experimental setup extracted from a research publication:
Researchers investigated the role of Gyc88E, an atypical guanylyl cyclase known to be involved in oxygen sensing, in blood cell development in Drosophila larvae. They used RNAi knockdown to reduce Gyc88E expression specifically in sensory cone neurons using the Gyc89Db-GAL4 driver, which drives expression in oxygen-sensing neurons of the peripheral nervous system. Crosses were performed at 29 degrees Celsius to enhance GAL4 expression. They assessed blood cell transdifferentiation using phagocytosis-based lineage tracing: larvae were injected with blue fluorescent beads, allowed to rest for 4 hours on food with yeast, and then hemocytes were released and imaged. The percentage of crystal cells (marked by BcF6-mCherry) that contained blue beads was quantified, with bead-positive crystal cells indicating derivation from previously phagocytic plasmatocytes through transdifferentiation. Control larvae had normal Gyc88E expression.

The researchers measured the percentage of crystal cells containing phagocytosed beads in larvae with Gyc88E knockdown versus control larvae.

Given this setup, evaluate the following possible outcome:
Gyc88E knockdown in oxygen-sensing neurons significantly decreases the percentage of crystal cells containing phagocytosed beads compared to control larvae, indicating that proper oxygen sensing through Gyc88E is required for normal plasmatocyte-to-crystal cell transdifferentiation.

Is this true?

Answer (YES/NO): YES